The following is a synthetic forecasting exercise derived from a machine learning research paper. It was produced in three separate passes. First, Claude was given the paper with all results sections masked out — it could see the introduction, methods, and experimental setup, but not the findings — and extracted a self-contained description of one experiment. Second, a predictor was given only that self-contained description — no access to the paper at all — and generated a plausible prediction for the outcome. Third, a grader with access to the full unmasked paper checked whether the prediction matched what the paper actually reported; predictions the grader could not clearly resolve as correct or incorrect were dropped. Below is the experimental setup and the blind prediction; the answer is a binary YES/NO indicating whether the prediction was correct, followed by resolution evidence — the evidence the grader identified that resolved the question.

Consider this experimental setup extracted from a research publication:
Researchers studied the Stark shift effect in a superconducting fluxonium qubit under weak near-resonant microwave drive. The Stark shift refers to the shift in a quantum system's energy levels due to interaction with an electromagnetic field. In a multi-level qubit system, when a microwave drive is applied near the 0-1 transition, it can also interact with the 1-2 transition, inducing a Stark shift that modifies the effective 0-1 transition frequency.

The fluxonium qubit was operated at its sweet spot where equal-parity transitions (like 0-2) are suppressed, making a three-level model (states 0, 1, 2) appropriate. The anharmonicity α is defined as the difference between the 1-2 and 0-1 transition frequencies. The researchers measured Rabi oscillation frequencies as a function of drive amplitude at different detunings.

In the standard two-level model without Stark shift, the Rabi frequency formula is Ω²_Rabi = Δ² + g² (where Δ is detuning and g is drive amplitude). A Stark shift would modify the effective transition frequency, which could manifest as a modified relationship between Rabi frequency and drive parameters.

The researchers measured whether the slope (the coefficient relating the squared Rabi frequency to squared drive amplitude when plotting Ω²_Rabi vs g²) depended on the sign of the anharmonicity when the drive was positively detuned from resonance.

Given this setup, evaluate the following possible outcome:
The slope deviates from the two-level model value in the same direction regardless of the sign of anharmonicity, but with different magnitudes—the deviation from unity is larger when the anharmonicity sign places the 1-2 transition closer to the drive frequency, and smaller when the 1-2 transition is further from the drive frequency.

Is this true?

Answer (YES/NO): NO